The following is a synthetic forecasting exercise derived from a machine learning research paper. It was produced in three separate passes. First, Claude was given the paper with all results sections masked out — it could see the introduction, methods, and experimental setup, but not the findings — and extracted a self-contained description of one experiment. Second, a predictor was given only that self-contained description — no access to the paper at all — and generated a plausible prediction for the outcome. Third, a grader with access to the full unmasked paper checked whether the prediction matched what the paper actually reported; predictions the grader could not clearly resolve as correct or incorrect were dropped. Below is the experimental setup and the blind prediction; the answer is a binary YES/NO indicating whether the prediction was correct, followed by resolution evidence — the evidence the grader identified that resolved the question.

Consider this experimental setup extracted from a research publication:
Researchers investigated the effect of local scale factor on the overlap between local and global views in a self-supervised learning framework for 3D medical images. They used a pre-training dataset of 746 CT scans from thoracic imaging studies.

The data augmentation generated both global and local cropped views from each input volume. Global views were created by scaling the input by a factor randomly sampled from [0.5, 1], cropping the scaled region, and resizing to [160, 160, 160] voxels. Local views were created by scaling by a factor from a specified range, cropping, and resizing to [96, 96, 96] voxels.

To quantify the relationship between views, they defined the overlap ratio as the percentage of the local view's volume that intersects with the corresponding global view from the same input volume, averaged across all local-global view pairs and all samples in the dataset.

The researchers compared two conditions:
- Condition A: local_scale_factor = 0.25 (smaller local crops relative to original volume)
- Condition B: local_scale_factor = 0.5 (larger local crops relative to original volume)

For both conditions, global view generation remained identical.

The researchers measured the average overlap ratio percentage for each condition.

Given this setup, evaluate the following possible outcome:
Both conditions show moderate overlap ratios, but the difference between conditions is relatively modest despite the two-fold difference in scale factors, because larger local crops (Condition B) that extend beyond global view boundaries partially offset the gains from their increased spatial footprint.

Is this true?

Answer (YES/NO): YES